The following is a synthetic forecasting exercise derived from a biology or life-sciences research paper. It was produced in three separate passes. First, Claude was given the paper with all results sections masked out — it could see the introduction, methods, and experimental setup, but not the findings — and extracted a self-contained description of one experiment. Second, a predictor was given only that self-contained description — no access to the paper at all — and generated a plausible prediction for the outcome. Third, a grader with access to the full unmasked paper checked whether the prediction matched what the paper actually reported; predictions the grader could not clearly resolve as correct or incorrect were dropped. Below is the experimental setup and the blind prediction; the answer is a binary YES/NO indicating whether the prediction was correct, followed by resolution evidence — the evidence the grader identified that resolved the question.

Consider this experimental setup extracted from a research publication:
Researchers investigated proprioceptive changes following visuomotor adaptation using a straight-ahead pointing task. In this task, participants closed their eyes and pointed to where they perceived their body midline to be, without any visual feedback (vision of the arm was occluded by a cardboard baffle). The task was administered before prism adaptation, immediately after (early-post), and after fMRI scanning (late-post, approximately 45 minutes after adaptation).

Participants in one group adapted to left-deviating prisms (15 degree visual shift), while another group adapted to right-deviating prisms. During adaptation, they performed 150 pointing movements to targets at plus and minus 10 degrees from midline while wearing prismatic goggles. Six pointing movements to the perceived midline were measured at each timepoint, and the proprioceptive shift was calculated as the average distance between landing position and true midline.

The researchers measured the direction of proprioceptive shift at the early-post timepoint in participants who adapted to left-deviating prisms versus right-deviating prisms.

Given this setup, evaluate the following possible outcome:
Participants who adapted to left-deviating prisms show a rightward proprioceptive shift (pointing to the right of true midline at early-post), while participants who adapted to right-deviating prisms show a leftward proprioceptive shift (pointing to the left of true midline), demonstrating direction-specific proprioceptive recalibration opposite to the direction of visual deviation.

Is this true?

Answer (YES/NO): YES